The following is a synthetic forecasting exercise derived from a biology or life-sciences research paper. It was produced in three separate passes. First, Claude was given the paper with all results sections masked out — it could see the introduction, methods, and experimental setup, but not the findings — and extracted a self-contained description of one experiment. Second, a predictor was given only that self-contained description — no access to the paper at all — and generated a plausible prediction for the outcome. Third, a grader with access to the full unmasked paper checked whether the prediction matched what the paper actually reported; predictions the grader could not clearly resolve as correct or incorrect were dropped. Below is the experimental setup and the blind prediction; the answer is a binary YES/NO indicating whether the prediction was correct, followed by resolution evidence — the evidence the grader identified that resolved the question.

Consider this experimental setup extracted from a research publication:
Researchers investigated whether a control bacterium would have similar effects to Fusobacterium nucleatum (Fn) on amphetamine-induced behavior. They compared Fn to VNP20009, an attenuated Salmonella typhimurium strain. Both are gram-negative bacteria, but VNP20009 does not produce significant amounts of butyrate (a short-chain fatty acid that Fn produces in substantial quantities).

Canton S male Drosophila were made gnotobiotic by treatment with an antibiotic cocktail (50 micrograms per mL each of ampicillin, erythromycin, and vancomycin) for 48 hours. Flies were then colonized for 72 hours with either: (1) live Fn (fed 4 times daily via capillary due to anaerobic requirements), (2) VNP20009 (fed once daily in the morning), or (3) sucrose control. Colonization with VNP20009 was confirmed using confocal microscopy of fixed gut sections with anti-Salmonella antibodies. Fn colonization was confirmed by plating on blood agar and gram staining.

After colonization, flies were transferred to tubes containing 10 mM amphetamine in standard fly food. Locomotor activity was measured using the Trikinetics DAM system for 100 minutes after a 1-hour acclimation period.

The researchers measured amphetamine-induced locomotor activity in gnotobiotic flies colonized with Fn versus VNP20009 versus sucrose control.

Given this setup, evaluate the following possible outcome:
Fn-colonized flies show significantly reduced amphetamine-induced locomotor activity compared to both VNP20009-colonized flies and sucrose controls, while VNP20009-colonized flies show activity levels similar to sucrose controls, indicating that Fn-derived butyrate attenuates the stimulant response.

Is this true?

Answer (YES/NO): NO